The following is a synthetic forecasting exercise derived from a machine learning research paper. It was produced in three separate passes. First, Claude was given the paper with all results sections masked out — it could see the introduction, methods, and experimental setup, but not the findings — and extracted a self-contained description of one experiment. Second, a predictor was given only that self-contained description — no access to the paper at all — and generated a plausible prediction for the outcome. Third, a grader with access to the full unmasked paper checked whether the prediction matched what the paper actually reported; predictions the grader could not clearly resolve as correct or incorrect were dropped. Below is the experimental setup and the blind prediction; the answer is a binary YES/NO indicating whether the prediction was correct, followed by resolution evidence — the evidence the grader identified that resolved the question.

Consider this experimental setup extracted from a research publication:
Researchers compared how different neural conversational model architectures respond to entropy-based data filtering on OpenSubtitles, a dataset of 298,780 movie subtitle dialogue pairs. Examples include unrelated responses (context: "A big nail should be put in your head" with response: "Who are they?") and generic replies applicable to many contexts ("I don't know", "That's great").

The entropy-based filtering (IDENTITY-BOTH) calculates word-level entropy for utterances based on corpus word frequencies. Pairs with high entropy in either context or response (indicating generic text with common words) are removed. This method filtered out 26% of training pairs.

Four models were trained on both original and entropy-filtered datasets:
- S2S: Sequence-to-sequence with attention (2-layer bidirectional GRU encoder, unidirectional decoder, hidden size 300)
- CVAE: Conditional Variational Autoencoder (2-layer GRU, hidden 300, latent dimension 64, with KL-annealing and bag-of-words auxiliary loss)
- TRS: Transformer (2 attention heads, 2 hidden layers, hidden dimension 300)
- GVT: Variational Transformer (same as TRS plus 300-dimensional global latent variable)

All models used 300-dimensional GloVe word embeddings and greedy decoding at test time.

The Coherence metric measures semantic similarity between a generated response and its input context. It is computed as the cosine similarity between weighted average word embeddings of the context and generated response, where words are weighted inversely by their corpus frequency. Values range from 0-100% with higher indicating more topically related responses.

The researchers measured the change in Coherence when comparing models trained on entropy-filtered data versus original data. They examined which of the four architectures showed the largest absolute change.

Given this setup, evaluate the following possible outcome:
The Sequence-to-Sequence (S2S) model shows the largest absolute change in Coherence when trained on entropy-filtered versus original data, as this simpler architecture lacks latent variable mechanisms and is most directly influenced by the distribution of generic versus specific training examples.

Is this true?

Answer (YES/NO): YES